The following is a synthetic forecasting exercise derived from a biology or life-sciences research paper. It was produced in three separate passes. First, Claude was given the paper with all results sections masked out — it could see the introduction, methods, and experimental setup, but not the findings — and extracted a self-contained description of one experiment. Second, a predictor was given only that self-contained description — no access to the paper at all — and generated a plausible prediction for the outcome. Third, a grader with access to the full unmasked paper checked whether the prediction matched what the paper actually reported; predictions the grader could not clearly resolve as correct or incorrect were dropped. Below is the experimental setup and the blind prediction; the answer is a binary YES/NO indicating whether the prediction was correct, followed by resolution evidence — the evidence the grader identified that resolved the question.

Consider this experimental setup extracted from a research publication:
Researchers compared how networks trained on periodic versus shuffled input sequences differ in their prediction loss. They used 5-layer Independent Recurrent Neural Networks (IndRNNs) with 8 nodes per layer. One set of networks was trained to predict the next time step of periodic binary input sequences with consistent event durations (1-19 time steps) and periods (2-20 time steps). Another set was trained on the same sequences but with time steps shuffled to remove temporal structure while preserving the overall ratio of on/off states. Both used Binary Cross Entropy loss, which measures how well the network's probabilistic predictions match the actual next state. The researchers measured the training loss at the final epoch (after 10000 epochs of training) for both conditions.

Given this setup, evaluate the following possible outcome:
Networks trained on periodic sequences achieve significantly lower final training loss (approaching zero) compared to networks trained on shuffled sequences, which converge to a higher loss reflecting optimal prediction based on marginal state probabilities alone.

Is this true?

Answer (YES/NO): YES